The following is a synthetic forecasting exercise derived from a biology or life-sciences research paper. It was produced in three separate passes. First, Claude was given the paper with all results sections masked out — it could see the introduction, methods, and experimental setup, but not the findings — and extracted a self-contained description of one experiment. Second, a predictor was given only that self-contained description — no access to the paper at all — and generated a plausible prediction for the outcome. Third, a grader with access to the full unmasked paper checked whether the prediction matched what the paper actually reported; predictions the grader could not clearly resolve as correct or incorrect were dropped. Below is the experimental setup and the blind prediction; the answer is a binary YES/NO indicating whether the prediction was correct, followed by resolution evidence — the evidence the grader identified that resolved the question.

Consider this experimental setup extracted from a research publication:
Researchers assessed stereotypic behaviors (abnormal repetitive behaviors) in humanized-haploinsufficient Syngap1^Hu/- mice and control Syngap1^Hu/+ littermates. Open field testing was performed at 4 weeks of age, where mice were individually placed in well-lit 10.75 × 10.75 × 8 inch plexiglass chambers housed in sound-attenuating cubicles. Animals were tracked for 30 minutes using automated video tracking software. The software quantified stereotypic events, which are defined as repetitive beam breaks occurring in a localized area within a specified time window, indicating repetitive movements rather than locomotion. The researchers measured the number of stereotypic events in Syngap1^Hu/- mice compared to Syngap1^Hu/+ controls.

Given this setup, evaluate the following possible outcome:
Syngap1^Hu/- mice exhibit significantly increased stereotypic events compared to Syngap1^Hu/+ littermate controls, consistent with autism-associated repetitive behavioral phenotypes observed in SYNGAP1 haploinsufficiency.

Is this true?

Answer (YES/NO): YES